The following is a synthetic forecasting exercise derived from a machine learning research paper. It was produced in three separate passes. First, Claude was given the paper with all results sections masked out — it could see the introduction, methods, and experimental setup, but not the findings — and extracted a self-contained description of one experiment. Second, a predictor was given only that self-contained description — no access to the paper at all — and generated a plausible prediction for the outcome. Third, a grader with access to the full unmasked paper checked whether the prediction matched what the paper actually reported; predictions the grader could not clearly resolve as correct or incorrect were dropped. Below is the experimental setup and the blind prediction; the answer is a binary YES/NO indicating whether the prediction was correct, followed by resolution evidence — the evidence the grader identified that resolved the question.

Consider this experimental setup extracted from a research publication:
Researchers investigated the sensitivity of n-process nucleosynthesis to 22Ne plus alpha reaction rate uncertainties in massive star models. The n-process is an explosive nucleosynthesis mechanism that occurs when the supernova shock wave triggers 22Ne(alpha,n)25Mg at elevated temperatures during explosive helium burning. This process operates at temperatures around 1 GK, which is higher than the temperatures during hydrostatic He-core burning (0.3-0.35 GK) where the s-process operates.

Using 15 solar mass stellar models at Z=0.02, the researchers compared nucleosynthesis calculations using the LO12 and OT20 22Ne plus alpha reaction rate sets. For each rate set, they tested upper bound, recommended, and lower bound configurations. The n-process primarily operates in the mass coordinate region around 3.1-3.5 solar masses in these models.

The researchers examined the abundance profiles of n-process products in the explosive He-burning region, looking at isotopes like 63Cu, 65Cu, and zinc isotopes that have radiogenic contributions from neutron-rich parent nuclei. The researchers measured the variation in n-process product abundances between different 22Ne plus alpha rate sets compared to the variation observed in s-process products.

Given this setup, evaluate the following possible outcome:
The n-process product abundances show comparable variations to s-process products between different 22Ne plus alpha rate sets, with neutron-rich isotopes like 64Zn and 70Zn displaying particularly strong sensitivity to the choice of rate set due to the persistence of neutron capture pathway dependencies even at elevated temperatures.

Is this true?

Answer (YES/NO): NO